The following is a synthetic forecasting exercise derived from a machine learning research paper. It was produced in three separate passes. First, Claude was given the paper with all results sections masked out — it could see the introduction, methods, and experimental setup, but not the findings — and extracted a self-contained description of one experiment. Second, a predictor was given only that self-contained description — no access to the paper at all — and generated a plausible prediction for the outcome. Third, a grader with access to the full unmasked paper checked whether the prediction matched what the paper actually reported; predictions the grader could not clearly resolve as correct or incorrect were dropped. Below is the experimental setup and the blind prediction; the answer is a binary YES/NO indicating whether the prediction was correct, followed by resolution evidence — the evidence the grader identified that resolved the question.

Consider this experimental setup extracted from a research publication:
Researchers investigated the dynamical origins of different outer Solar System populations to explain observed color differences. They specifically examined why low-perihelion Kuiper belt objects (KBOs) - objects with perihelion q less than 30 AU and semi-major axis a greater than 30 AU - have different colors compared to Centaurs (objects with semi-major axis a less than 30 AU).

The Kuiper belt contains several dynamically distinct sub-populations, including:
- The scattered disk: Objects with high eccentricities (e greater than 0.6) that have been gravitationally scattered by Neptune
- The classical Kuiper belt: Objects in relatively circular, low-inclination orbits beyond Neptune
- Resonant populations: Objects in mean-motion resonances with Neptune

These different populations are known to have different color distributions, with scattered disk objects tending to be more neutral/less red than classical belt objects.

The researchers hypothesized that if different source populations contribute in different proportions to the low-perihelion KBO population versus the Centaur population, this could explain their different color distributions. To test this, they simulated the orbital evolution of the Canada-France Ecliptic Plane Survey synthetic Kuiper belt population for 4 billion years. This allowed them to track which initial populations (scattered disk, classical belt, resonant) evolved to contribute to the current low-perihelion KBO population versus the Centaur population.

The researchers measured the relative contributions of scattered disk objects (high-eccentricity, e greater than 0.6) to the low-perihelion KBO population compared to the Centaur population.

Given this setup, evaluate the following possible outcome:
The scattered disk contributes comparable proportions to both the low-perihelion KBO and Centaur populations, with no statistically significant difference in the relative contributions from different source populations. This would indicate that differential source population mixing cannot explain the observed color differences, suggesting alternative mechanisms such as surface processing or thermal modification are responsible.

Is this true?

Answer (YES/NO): NO